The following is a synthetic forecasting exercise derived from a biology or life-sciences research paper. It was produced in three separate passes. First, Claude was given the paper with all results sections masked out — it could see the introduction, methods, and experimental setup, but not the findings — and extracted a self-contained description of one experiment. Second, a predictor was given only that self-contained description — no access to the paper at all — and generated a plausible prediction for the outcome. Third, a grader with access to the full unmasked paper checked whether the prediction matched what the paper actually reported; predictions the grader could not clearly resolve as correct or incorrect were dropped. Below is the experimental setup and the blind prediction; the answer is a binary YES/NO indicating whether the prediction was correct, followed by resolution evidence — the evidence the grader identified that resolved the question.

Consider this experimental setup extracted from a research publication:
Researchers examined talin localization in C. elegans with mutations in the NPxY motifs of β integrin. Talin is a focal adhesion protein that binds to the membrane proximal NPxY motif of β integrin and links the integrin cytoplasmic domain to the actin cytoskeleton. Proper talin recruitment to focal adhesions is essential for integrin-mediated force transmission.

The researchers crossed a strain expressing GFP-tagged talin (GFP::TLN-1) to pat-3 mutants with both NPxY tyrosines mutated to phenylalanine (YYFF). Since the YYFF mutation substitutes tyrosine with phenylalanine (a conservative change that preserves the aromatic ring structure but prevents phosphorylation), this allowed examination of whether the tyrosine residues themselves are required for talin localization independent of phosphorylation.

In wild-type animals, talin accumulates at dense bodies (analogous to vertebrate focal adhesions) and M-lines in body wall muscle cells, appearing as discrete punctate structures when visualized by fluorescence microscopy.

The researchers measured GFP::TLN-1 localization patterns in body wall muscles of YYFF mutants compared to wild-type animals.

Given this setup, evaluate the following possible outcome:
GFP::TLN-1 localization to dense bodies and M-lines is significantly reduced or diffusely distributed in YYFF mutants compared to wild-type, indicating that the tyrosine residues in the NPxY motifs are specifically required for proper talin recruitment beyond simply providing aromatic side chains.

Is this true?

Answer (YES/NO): NO